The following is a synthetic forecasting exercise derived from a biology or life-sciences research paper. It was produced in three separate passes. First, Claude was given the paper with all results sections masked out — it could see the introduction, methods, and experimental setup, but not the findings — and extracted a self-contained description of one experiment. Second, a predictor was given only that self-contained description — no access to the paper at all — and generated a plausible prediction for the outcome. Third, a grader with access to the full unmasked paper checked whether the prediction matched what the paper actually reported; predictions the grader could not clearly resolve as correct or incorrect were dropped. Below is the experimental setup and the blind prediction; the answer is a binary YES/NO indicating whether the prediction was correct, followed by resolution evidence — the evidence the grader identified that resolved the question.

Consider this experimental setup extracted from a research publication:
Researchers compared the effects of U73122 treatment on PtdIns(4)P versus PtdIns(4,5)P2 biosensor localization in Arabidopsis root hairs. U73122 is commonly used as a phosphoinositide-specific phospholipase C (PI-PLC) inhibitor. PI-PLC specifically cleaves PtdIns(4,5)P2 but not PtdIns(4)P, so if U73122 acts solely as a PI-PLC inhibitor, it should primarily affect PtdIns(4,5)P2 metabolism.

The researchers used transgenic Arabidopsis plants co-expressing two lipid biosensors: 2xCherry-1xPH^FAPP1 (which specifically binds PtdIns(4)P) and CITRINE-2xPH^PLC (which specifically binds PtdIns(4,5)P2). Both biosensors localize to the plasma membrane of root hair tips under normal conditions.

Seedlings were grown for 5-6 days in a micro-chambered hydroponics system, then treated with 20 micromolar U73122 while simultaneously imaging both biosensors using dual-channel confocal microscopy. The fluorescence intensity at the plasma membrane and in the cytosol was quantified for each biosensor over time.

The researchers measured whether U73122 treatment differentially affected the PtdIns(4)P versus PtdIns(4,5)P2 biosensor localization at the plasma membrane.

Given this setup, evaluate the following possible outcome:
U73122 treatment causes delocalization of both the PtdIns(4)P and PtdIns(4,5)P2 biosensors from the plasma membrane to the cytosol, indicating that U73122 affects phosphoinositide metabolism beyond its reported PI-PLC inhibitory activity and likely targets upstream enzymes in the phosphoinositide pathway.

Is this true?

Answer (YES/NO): NO